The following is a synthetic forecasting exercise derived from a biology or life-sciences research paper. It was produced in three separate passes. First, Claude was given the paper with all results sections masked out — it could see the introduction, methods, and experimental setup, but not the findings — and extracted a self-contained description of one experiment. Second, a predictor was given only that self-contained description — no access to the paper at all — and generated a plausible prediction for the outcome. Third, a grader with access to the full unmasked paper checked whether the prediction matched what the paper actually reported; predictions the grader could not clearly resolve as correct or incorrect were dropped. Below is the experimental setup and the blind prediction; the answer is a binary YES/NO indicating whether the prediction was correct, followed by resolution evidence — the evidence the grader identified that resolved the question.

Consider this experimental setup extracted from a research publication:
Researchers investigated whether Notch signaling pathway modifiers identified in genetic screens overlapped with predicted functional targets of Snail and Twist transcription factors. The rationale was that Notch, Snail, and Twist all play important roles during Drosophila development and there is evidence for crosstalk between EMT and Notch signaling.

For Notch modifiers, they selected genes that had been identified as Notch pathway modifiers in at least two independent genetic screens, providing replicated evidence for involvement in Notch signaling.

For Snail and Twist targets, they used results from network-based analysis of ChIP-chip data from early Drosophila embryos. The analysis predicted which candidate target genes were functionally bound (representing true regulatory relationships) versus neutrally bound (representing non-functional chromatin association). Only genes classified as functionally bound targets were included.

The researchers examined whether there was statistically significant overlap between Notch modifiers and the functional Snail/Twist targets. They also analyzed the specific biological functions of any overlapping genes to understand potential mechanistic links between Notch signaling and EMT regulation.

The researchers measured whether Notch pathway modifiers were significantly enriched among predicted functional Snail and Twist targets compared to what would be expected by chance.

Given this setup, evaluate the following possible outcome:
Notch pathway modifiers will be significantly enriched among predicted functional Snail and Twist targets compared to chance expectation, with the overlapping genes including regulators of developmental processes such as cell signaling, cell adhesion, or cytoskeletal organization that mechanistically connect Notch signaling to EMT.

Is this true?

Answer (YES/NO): YES